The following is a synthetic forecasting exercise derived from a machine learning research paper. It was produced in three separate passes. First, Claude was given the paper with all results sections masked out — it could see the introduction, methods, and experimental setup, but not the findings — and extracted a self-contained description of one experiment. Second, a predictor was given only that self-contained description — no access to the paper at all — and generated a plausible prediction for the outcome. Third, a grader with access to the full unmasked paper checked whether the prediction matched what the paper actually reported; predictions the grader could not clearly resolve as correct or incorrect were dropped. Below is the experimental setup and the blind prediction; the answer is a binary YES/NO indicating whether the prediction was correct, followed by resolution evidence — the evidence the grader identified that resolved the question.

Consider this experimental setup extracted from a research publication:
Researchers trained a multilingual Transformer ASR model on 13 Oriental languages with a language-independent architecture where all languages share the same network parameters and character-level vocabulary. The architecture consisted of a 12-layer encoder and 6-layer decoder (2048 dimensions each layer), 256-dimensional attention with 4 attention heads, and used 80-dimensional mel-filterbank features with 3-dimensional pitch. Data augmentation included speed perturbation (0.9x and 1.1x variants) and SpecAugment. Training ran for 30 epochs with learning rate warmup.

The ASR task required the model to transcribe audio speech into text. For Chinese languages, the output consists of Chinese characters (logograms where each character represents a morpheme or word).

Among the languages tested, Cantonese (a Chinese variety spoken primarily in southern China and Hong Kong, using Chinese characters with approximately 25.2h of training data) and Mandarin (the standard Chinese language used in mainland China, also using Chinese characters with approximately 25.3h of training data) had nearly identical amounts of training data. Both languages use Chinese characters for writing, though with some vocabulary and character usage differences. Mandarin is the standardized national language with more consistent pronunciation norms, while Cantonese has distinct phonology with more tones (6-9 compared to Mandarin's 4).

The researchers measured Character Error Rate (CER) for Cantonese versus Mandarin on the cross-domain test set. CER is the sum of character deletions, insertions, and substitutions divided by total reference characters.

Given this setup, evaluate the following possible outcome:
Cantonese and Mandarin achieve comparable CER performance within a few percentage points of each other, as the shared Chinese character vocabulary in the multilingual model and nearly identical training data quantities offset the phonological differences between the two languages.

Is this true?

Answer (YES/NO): NO